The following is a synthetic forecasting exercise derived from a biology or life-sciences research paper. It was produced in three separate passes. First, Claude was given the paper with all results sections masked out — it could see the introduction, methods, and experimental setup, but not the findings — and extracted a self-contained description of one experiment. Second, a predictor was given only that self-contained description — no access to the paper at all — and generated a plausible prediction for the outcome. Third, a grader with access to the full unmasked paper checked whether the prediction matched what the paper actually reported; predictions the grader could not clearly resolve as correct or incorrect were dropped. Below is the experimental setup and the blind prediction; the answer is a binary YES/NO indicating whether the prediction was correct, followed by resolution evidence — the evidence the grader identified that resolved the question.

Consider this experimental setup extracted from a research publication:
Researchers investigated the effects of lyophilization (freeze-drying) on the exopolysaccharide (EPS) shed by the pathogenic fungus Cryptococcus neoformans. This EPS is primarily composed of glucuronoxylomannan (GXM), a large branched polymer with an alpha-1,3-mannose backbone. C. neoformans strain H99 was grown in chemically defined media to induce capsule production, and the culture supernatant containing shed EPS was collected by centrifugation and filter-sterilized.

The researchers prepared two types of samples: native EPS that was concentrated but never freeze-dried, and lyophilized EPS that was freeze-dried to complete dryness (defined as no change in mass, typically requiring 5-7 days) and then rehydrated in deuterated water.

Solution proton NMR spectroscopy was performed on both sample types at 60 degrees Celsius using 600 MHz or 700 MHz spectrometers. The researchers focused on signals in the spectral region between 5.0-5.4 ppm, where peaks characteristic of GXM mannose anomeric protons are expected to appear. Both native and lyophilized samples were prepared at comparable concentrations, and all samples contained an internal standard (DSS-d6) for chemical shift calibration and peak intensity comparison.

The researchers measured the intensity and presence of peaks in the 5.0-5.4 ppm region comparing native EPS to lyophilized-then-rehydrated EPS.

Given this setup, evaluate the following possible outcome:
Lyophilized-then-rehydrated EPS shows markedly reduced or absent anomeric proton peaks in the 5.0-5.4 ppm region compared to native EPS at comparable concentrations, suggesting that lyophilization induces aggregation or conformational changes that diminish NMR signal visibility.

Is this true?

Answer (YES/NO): YES